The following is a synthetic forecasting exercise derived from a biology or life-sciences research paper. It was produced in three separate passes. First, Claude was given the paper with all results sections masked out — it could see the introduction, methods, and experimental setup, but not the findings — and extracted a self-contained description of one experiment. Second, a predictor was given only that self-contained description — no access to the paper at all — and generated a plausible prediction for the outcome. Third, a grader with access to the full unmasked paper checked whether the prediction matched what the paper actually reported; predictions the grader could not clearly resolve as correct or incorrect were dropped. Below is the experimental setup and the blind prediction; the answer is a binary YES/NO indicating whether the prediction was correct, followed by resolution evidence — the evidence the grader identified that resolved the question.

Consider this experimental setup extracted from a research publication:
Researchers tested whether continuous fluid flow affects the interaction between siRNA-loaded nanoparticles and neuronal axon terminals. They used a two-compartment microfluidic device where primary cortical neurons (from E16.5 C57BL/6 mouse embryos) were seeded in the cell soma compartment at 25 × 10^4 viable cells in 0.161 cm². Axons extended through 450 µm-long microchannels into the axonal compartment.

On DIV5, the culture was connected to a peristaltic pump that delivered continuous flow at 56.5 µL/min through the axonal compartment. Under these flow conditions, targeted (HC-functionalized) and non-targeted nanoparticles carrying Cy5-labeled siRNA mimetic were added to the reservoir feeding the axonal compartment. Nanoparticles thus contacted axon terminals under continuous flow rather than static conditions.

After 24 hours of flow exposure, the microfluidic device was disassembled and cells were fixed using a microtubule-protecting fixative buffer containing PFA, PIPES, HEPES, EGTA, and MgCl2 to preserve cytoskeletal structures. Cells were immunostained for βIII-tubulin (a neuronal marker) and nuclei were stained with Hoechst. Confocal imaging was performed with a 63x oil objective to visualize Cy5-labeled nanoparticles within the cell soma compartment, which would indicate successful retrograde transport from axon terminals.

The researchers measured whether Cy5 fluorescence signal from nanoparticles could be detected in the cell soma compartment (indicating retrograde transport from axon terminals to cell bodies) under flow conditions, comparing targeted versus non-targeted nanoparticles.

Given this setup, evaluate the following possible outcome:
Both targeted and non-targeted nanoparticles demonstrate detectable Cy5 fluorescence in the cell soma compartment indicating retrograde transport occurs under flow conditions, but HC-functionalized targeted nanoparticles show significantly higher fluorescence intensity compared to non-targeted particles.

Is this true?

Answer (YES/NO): NO